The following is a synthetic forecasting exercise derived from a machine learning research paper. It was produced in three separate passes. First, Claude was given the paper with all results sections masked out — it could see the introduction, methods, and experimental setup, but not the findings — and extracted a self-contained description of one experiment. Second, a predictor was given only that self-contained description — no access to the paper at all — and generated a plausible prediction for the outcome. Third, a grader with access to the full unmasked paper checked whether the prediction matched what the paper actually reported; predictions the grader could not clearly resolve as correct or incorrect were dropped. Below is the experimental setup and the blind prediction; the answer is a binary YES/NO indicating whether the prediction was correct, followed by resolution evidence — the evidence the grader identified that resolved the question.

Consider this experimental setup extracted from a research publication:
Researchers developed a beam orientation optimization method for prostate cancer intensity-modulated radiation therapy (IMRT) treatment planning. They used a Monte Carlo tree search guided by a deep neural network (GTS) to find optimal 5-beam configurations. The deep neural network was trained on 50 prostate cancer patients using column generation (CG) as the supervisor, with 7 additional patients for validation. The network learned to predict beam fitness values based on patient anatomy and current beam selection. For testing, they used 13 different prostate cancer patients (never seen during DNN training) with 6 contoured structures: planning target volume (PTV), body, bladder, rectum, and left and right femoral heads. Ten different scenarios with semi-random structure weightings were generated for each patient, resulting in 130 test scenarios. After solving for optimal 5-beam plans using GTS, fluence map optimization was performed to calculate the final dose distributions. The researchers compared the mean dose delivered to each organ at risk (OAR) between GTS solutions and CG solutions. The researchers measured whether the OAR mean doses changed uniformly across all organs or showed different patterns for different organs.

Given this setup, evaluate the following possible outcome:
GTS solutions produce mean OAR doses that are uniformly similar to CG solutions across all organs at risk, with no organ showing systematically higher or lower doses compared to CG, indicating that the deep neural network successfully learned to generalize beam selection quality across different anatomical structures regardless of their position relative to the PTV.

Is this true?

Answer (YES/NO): NO